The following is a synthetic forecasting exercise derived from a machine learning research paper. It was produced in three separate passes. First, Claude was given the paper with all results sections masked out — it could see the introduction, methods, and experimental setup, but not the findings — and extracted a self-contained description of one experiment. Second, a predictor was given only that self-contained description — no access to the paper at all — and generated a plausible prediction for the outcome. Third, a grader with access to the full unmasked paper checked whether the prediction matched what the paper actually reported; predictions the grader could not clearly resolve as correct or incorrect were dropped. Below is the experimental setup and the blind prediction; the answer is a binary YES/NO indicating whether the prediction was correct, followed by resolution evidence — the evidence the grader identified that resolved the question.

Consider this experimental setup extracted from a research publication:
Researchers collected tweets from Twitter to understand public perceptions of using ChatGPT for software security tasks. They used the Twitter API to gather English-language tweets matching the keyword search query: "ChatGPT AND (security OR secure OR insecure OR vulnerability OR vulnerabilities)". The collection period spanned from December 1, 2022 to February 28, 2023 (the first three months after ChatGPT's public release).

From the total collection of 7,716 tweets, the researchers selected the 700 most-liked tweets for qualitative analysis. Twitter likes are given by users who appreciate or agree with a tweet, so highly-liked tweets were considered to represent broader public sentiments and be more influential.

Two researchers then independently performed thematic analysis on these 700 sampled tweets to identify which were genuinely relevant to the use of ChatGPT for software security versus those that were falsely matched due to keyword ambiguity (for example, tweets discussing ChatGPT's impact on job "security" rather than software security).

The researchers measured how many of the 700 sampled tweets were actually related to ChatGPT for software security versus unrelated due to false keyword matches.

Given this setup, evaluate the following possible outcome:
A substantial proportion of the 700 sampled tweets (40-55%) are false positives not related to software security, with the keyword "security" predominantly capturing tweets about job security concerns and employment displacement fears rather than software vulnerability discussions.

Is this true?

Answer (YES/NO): NO